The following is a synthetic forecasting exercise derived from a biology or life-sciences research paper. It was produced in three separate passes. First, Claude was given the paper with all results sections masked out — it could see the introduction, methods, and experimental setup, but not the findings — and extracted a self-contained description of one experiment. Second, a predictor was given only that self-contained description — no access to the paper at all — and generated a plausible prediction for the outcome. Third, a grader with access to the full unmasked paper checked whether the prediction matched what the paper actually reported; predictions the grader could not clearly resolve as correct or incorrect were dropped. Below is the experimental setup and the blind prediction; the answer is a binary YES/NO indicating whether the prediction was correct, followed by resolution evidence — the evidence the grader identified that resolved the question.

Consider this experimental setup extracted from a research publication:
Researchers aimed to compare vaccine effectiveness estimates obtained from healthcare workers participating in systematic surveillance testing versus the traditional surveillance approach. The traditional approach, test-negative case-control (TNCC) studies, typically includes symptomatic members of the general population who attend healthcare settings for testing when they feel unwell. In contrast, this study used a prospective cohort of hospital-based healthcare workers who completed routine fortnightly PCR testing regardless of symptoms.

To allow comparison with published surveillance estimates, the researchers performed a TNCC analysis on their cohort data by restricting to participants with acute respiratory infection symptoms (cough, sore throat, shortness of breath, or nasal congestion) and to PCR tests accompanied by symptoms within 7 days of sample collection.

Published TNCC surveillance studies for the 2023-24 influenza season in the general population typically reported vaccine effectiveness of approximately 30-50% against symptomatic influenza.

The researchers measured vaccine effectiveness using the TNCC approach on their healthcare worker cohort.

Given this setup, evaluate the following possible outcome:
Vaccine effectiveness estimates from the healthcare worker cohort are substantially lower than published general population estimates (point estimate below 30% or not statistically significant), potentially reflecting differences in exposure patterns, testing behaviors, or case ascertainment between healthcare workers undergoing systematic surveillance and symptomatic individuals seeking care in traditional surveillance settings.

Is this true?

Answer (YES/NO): NO